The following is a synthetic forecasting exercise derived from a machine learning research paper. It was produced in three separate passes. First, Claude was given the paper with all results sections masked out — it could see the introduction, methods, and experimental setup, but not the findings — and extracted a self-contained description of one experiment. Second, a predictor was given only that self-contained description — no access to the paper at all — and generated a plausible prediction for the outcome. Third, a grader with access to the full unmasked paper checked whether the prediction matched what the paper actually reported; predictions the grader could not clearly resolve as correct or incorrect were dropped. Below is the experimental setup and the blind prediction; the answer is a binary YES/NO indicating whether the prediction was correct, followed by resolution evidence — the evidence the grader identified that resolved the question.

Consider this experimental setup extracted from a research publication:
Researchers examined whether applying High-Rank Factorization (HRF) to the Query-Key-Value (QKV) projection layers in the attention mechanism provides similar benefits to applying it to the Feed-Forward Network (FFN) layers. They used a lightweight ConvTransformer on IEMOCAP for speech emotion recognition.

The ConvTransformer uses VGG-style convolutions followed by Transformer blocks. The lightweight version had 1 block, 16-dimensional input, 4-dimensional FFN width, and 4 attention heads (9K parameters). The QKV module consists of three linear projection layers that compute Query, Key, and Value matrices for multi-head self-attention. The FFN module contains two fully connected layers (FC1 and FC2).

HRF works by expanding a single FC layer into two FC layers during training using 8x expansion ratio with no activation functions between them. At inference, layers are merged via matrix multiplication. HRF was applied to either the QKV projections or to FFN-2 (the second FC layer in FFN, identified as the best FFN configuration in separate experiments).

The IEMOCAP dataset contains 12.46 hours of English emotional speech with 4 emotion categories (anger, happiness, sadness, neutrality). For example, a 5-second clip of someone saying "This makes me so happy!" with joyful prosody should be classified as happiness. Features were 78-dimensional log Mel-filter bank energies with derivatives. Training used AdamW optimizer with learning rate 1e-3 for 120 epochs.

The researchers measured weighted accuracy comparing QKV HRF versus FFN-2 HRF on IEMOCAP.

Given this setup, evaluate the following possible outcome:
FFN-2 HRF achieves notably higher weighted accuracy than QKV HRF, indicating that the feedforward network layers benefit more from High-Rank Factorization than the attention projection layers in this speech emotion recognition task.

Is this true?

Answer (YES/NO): YES